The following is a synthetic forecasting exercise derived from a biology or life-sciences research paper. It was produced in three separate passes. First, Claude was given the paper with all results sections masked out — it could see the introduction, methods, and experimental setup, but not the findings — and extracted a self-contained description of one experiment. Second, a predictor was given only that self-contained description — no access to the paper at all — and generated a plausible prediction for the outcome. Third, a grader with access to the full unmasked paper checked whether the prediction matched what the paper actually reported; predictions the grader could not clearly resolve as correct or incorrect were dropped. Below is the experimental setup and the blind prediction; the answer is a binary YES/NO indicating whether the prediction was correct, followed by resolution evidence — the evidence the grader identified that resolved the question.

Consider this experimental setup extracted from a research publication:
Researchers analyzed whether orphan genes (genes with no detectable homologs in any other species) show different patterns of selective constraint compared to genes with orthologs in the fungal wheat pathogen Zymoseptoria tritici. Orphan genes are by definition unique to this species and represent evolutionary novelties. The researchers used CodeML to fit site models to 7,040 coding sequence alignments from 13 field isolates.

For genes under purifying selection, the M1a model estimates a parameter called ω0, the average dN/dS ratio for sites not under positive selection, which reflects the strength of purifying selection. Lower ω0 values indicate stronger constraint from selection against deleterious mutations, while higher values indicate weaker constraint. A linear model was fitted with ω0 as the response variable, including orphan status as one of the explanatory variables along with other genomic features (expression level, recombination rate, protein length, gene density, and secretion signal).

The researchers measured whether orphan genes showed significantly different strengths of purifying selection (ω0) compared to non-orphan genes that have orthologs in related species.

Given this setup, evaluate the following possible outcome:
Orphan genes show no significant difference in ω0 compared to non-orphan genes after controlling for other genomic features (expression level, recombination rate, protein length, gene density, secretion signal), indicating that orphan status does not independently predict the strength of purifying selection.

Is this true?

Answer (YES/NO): NO